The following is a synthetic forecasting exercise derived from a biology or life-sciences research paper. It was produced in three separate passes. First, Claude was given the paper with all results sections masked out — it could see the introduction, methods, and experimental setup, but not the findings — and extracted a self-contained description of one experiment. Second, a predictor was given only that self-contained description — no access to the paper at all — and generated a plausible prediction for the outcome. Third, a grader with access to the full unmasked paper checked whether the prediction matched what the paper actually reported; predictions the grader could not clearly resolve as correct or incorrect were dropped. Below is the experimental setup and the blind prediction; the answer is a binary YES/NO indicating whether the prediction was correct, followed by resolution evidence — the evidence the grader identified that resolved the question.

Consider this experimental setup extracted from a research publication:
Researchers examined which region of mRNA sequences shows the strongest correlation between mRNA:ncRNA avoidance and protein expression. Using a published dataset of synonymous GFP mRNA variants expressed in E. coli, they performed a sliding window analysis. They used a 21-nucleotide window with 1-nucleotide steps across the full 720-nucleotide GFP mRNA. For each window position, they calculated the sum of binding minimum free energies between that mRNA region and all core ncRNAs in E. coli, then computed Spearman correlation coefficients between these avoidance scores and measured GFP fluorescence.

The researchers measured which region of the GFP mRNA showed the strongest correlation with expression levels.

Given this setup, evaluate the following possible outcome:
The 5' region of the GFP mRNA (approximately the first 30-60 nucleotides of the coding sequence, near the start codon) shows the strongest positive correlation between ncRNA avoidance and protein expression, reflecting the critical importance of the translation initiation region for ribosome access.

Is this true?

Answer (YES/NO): NO